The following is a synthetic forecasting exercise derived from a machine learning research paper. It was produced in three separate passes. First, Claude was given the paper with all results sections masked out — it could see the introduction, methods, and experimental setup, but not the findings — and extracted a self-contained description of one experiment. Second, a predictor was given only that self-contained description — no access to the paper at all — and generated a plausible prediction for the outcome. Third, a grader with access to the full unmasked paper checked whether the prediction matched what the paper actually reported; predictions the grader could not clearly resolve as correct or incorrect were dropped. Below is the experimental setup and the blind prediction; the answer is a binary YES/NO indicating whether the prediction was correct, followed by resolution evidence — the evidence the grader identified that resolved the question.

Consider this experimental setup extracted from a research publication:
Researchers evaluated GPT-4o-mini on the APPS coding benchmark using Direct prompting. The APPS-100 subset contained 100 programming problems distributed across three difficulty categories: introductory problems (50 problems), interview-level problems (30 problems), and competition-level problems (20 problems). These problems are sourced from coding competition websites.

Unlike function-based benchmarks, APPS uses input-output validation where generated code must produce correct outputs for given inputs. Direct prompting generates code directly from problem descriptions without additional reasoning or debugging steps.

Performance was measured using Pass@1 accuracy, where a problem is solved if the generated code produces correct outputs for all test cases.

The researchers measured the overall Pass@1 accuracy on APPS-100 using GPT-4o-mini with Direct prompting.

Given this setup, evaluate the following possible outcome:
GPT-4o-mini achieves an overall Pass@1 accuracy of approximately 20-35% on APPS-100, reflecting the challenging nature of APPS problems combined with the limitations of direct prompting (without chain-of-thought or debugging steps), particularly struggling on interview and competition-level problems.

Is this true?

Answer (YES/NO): NO